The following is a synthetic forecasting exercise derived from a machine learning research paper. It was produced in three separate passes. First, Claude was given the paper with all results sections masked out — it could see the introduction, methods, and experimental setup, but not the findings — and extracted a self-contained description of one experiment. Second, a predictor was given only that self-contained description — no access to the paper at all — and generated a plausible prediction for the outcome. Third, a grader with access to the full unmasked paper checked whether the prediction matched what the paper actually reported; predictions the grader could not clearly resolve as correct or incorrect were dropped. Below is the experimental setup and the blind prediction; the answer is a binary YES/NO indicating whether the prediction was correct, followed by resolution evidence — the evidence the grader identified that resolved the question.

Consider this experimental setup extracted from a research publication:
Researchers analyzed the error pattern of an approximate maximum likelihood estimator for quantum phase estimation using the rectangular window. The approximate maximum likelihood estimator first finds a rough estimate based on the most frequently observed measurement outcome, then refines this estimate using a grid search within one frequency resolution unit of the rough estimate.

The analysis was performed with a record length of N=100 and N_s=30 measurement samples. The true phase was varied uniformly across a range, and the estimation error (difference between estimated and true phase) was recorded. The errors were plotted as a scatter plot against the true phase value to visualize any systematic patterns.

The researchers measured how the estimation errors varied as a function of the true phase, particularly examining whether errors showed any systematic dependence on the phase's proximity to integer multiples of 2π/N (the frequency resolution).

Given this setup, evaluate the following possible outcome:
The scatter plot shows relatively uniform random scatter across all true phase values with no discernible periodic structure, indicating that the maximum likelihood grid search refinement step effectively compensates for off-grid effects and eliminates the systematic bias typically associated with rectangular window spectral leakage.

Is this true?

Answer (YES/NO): NO